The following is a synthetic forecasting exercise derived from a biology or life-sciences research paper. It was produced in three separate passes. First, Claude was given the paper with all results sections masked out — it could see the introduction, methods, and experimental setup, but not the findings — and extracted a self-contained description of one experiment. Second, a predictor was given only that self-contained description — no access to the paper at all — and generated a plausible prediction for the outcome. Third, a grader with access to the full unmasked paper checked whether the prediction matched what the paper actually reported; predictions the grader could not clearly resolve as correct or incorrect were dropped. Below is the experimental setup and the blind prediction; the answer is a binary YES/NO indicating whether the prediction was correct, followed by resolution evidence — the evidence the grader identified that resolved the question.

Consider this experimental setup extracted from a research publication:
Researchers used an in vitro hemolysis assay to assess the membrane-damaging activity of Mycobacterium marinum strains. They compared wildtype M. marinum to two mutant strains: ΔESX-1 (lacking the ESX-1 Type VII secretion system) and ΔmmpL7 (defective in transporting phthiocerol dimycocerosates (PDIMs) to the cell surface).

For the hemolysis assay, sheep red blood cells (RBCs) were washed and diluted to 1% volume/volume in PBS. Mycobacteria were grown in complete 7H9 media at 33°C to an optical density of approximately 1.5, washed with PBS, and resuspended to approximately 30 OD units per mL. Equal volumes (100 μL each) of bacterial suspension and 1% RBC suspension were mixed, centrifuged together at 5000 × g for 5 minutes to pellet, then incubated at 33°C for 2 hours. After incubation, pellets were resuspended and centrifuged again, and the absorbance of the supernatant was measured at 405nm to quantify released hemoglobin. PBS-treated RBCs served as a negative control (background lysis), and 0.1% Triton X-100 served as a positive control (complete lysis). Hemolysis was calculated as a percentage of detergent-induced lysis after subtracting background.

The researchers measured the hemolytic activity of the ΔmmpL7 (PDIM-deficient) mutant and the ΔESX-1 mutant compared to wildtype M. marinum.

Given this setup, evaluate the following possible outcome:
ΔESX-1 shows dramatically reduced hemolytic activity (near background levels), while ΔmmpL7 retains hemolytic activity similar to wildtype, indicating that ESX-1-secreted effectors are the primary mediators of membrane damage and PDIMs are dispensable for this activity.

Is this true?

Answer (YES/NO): YES